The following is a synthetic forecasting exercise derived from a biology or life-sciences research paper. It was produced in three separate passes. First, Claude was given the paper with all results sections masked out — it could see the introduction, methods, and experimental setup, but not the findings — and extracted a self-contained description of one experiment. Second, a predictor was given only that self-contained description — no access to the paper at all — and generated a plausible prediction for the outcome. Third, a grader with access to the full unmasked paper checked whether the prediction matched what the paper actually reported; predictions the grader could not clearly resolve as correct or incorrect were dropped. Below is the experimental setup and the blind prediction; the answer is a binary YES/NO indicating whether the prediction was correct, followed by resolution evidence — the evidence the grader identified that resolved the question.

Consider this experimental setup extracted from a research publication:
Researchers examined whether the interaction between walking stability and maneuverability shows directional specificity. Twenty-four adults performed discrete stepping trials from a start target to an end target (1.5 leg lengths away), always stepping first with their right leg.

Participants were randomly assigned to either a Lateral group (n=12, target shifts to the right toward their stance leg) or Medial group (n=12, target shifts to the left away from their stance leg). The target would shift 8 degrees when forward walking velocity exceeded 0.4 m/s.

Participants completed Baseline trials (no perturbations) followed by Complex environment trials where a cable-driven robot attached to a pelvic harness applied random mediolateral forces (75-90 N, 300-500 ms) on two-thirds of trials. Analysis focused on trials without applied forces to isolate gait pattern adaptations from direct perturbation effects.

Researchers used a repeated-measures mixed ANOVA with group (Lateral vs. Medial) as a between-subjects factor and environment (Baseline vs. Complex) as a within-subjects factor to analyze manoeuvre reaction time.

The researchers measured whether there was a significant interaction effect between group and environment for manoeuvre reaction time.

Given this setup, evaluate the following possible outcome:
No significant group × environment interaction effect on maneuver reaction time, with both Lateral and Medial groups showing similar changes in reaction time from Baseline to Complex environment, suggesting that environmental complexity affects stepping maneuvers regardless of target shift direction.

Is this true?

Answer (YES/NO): NO